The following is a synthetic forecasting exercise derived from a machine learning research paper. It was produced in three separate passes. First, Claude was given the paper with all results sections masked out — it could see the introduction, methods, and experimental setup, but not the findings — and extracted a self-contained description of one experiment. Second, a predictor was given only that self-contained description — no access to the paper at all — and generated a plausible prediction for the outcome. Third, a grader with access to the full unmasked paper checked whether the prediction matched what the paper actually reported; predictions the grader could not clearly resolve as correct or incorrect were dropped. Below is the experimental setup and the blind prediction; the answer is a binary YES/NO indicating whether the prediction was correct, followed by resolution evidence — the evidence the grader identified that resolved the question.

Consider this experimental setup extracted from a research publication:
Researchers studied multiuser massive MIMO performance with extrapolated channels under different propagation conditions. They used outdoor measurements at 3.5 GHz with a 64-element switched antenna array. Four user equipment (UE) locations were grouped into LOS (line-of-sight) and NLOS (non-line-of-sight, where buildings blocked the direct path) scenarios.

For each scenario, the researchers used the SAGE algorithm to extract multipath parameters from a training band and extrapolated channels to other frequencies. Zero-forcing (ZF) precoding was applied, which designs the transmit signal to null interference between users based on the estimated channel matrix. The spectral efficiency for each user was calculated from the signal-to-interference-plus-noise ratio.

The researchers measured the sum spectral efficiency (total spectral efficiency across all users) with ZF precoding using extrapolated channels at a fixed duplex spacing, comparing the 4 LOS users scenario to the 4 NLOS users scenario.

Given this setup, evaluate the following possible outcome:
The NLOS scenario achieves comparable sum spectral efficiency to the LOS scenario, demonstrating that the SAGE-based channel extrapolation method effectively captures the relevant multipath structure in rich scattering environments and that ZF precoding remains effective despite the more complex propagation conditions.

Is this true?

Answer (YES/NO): NO